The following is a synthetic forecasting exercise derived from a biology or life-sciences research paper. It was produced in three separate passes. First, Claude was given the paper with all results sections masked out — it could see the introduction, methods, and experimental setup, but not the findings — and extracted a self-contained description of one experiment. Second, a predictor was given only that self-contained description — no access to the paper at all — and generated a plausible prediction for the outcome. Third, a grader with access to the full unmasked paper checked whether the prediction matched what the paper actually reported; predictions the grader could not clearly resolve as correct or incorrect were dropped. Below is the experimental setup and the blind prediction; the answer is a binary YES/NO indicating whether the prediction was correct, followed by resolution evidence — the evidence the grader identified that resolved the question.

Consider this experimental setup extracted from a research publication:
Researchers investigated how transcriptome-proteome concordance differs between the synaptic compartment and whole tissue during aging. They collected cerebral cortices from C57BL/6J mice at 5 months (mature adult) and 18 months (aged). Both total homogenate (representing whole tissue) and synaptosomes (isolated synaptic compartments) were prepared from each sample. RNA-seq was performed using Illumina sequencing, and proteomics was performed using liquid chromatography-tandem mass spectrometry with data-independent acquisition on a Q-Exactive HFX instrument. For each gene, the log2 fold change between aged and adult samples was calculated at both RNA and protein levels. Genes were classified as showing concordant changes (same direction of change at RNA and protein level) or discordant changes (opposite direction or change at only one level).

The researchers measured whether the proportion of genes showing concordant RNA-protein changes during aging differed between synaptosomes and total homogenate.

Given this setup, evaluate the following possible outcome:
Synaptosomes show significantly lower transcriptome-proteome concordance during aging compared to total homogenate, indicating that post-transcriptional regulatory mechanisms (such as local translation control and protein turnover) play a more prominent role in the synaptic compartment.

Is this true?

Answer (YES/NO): NO